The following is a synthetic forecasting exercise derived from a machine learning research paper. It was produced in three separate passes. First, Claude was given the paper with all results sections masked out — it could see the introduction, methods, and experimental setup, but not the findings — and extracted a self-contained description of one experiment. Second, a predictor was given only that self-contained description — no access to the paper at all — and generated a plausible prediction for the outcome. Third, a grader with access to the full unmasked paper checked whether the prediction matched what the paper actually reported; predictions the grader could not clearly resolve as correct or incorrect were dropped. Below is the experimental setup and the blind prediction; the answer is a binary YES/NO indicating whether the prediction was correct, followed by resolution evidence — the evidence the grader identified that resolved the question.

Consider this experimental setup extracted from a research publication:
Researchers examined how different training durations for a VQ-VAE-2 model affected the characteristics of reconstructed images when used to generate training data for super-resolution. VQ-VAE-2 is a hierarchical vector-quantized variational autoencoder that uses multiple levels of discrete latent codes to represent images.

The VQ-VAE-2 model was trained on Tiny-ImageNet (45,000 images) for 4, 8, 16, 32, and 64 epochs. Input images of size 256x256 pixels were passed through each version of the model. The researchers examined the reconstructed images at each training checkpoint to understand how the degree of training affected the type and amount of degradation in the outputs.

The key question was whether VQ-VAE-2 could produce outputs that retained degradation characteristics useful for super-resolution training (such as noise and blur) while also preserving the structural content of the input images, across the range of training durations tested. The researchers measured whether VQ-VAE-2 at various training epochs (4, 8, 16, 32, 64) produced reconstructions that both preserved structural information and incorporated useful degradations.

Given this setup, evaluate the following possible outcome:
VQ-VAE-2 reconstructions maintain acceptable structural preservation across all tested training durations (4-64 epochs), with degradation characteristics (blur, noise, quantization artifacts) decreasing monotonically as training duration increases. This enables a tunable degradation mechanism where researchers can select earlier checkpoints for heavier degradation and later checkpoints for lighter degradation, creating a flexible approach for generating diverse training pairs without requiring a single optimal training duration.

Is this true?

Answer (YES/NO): NO